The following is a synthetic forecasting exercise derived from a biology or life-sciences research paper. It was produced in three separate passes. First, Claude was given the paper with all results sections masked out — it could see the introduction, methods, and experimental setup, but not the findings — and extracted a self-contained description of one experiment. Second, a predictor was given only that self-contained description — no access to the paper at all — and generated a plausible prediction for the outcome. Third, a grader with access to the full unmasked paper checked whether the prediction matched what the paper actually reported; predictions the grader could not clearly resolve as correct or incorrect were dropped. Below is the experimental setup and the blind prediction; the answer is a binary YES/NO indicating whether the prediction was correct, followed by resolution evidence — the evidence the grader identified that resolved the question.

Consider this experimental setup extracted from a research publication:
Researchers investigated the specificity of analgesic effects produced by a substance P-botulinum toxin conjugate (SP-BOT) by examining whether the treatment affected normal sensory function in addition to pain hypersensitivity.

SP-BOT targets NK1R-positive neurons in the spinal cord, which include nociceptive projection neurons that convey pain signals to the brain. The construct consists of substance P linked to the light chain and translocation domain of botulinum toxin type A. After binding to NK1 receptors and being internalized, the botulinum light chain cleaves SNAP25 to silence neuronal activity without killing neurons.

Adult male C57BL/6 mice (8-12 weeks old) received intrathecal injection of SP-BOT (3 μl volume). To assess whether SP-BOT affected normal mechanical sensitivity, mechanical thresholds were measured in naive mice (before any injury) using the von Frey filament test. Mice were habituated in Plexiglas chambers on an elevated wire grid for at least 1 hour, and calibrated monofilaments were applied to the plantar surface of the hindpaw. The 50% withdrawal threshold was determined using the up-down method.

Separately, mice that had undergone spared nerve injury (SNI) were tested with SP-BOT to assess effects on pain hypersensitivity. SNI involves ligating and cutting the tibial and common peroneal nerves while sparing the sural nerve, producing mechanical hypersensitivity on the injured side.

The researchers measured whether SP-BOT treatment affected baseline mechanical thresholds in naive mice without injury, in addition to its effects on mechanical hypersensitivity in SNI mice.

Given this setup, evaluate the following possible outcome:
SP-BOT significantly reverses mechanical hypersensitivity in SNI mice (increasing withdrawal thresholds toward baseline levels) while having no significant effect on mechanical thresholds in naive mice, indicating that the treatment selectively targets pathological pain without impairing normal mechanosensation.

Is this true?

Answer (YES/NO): YES